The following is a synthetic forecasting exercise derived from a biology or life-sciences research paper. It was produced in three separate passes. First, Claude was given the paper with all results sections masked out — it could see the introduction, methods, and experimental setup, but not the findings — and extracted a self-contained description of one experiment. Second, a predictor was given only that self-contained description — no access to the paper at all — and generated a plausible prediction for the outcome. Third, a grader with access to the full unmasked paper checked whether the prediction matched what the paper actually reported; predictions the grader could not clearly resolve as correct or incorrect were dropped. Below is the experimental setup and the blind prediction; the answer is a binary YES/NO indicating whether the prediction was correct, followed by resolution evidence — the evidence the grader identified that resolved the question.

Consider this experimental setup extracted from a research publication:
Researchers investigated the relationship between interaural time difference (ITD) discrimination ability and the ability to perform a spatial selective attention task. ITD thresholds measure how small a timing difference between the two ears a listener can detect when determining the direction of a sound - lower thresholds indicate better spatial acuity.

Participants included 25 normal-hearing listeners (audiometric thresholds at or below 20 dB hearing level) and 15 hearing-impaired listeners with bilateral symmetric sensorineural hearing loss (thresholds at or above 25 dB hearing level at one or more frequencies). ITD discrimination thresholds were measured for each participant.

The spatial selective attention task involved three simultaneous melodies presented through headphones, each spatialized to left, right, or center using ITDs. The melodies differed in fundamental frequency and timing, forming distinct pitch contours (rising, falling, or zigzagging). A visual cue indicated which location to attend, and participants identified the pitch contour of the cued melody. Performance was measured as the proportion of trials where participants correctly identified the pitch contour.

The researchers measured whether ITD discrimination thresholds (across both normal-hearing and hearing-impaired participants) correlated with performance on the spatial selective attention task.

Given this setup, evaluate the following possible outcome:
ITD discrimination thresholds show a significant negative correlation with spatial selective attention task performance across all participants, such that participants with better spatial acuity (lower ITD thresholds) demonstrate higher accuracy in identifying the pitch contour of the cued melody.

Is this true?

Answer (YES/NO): YES